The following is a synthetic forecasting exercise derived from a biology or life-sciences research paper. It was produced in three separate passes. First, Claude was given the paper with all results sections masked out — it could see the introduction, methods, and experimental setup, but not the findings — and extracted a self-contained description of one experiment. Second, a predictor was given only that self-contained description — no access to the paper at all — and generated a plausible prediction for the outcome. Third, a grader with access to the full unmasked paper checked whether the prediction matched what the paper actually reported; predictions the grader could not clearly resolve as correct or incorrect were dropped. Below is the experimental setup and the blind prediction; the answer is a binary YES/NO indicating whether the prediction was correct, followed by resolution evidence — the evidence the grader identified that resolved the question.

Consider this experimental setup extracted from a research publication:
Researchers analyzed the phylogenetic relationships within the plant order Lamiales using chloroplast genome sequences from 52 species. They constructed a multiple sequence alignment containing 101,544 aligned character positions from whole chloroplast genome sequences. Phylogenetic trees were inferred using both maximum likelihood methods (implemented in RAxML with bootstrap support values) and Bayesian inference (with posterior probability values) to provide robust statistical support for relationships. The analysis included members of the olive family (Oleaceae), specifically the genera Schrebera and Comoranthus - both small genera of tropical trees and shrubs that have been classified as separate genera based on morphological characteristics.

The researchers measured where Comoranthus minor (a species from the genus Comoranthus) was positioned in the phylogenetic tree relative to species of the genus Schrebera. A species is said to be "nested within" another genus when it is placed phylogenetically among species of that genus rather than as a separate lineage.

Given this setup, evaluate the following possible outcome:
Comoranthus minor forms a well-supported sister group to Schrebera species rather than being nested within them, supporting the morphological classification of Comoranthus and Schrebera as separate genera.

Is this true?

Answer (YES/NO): NO